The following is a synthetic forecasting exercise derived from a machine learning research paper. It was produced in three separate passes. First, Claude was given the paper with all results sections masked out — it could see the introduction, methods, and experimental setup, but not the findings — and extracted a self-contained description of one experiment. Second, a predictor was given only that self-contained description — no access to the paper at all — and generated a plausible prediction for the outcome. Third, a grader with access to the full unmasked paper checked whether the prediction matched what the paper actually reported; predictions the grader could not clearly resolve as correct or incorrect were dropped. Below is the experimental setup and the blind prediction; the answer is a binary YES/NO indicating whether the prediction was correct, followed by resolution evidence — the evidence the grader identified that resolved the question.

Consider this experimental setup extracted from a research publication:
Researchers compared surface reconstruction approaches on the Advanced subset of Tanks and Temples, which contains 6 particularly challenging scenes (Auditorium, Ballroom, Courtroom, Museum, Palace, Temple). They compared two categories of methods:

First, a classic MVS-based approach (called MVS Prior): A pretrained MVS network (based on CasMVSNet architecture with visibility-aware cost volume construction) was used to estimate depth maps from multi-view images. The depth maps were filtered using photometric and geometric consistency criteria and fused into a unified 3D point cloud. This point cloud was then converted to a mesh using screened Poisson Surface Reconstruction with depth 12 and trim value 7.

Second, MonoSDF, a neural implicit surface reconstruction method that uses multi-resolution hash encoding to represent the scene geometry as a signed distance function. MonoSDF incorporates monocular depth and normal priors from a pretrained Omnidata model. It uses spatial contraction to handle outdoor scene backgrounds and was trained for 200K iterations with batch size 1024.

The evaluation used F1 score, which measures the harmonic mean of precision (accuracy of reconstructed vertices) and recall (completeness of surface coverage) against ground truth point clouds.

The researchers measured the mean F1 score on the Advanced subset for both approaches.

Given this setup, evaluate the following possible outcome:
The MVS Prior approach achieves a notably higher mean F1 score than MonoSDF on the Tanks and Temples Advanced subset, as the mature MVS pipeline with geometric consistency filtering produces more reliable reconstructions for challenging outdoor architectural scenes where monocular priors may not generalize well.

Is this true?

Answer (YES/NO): YES